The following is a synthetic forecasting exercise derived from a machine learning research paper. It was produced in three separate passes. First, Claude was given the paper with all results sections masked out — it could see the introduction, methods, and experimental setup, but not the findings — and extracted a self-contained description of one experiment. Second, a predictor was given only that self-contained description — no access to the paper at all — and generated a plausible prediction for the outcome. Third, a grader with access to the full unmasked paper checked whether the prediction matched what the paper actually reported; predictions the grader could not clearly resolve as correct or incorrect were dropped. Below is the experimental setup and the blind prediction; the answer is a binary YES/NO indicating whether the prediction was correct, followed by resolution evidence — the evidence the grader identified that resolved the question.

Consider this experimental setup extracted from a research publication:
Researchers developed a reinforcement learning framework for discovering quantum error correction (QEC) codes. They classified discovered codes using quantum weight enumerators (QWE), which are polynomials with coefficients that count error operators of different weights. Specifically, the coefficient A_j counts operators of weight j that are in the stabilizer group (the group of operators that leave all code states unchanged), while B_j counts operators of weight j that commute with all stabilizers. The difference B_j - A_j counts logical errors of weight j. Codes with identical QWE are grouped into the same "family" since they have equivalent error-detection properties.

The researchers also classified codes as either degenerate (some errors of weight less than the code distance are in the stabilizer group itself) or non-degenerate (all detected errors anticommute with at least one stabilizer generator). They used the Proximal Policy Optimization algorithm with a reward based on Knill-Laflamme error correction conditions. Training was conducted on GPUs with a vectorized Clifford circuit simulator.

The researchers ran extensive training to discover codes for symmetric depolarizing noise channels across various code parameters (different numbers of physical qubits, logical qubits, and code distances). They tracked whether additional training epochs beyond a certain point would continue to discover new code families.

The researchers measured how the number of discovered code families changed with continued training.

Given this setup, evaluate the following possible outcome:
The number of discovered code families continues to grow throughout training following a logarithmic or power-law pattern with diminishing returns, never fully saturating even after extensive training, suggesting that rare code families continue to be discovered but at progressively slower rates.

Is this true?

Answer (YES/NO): NO